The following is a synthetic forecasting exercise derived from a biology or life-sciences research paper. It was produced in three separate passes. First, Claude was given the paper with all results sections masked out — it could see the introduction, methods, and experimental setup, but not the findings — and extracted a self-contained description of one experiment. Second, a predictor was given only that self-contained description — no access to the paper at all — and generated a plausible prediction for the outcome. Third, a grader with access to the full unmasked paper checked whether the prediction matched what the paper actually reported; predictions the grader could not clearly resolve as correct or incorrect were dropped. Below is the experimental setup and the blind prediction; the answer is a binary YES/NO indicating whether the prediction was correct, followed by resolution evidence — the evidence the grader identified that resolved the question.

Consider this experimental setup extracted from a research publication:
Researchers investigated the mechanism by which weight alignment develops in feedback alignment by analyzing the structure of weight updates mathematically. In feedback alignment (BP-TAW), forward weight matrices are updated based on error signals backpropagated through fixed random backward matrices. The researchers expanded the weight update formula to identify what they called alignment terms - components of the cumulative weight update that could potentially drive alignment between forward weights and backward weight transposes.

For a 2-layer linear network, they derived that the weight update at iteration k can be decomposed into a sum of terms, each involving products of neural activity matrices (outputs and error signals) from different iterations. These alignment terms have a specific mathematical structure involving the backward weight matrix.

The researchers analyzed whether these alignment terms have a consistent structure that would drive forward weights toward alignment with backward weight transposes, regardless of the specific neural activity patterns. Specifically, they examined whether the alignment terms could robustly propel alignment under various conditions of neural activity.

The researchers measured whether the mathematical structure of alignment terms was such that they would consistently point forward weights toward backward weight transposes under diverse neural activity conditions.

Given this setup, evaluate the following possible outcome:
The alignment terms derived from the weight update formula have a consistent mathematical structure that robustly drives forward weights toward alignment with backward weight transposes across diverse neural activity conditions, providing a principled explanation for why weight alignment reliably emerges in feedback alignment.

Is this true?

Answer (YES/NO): NO